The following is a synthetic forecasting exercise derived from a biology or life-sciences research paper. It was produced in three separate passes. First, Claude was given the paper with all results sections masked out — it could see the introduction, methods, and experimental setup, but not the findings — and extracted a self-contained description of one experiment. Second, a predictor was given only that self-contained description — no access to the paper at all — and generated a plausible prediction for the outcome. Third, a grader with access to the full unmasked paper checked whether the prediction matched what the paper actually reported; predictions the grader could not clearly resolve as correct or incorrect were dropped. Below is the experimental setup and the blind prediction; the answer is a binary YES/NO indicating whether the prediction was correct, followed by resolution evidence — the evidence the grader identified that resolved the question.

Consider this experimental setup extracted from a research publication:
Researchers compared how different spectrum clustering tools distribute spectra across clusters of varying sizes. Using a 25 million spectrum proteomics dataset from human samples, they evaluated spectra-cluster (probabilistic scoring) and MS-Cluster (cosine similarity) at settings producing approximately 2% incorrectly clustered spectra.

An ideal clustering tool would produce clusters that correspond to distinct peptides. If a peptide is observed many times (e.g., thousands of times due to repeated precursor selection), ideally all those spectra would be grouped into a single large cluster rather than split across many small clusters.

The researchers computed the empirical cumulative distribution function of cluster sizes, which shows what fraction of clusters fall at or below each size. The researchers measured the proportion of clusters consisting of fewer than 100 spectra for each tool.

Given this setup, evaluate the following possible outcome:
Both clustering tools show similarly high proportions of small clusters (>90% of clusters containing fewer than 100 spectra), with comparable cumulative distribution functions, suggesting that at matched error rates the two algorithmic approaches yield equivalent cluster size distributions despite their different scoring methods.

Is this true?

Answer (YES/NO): NO